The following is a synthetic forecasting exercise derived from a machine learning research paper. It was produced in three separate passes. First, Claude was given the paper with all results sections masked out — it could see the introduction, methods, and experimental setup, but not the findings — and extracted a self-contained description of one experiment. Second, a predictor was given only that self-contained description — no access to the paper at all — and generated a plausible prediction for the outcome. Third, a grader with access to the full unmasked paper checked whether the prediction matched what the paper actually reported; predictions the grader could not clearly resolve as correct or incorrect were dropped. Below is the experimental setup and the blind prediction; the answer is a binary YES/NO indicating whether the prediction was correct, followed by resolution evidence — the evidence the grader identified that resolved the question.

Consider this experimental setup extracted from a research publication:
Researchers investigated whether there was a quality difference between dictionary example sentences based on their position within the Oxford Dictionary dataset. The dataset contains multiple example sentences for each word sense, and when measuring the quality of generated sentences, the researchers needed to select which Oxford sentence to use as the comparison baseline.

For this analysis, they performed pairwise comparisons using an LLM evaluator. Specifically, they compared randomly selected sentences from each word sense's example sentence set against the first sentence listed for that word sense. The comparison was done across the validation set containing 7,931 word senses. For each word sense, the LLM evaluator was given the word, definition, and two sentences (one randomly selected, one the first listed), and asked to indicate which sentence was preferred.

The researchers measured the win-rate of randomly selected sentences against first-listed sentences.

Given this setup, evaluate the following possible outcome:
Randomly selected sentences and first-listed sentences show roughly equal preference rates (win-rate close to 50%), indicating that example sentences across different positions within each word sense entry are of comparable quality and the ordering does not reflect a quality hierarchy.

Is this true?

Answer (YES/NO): YES